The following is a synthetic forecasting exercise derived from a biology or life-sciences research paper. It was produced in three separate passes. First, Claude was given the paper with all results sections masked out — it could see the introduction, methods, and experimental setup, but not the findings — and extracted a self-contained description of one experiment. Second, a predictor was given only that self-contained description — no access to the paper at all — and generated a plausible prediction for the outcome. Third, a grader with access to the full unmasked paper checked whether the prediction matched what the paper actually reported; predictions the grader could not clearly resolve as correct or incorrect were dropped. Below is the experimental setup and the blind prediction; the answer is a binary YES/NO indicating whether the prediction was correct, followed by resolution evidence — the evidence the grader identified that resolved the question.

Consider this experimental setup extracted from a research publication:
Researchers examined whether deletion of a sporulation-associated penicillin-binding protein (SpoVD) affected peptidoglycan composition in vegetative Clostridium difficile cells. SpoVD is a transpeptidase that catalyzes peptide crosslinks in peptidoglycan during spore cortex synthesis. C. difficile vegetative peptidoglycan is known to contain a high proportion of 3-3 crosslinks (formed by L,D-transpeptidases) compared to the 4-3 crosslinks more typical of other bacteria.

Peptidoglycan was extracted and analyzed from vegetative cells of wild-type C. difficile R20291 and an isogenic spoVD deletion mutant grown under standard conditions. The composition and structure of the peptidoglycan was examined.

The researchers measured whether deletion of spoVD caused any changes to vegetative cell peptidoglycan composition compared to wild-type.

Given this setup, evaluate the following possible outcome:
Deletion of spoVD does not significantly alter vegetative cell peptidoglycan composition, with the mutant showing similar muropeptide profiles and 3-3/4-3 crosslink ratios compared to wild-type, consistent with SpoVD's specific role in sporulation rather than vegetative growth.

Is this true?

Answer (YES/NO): NO